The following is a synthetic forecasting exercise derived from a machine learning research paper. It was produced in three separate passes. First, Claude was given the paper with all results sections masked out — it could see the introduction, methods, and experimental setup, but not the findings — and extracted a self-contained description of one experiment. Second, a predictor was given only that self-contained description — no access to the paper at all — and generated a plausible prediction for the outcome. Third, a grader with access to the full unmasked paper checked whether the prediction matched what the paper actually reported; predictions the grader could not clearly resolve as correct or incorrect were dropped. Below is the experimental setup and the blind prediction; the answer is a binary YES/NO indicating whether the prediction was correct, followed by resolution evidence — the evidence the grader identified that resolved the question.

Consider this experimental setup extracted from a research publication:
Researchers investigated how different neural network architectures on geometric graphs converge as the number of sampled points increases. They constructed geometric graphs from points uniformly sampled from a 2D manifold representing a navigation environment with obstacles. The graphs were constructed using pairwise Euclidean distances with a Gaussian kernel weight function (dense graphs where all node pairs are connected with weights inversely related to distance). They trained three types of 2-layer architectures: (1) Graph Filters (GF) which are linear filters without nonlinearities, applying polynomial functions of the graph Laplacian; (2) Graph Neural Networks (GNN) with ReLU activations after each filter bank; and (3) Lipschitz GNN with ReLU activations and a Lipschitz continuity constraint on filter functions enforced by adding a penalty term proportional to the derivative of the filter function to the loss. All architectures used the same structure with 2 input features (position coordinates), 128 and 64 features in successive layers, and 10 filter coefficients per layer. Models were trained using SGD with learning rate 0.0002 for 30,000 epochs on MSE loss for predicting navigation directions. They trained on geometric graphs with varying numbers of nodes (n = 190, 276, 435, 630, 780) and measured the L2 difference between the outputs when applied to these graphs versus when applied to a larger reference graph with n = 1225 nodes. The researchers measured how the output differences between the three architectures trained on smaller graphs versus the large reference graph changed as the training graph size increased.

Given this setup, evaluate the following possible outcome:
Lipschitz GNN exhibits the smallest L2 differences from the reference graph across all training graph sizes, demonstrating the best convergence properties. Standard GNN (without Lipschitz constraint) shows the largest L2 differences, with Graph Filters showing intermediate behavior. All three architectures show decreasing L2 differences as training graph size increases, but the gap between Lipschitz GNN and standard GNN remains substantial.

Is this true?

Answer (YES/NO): NO